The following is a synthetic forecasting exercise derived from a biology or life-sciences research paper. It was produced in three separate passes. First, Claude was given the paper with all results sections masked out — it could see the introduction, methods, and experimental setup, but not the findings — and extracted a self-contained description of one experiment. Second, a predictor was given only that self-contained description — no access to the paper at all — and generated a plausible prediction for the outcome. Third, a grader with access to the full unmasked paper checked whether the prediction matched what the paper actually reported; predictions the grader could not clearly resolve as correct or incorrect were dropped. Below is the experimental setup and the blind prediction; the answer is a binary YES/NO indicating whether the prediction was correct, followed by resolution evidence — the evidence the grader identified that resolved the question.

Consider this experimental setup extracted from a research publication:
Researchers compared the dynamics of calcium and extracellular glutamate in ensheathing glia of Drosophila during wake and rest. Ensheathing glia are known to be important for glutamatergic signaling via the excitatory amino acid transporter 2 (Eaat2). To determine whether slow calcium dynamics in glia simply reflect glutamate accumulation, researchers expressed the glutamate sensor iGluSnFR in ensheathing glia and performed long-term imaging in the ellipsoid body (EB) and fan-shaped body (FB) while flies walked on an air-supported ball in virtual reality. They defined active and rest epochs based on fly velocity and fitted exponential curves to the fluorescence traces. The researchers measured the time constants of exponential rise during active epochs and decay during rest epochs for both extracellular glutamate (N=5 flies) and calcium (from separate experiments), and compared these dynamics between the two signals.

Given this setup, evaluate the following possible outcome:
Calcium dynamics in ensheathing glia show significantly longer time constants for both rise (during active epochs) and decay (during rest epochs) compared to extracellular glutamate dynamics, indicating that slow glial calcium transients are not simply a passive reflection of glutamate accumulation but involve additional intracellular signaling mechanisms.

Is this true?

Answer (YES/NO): YES